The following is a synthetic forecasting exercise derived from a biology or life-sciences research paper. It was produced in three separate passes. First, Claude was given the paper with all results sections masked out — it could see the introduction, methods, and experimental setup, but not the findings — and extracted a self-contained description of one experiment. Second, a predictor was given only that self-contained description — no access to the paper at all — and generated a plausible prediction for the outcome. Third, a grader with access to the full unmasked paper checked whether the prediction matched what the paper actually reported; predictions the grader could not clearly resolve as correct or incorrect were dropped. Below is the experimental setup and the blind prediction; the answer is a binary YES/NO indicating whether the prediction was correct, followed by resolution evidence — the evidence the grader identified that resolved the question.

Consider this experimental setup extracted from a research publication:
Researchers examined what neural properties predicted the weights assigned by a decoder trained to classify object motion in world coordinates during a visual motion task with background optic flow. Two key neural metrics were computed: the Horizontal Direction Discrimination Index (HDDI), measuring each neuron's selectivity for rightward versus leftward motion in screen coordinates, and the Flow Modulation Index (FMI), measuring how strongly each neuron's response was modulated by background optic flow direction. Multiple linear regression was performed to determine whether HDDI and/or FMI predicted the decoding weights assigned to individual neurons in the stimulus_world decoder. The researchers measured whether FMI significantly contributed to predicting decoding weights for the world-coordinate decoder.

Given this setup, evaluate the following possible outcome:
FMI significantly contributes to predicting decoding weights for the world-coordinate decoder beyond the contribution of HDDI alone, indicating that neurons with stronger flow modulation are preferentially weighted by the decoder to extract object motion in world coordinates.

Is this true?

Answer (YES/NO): YES